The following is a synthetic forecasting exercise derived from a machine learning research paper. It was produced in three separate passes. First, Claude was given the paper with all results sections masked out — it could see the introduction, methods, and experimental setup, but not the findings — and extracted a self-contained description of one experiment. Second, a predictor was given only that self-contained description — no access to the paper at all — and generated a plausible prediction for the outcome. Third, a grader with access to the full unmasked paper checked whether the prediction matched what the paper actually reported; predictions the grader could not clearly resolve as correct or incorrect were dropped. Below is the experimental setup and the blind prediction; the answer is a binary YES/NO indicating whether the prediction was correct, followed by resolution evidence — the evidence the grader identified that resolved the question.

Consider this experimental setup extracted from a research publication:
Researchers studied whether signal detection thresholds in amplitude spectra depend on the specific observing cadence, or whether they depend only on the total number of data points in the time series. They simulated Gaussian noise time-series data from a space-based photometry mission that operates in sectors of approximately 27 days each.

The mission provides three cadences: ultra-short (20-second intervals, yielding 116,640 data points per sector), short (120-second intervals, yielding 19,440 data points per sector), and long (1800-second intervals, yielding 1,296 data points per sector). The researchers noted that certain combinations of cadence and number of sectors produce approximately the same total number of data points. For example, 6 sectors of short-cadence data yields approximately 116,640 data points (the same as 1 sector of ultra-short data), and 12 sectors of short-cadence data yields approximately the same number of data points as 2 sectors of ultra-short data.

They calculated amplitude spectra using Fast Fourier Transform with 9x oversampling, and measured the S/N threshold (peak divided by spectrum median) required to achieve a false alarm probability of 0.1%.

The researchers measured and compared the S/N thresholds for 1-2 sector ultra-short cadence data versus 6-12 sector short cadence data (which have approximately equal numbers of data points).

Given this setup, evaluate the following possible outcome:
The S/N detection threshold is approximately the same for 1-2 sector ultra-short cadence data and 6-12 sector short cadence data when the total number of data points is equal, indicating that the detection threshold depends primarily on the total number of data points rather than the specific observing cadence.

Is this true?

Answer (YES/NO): YES